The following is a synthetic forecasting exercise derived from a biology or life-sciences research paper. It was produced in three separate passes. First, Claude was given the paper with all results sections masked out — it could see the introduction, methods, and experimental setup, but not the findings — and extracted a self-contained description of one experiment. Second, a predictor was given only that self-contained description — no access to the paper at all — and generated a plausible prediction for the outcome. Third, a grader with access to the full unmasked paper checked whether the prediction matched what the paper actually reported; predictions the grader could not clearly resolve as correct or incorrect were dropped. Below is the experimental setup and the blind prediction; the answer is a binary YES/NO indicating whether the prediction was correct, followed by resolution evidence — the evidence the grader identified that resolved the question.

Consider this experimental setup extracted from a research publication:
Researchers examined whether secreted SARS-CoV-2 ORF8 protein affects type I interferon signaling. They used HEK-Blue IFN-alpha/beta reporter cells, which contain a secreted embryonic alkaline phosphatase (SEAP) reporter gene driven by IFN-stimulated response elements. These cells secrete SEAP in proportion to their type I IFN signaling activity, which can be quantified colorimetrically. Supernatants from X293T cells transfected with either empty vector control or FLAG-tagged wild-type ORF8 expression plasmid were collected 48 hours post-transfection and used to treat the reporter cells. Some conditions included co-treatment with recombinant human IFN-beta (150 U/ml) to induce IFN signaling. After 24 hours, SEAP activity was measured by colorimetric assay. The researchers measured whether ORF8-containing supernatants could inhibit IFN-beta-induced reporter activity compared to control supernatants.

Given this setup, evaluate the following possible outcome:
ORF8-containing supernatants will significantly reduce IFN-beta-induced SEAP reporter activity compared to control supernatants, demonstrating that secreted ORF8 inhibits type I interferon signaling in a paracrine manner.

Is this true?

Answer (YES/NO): NO